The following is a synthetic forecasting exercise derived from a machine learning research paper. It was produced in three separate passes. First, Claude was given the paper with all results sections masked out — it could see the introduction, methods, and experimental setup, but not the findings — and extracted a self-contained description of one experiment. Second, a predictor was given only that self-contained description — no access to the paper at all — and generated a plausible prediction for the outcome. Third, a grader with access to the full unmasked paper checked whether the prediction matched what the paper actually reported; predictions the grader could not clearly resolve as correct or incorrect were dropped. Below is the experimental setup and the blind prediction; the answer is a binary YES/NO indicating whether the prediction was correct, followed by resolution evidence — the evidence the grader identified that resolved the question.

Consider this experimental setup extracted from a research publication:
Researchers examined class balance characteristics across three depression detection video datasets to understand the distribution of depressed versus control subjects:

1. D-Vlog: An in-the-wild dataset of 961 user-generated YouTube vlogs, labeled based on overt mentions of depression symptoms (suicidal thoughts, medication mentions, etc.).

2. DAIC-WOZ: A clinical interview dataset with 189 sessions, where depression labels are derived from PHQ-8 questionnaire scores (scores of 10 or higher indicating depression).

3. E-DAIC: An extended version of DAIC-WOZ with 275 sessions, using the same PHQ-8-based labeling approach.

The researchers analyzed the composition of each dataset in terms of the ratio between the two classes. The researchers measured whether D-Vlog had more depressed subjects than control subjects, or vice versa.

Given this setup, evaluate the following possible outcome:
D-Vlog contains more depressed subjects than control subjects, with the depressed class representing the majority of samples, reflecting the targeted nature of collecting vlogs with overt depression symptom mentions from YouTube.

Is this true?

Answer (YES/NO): YES